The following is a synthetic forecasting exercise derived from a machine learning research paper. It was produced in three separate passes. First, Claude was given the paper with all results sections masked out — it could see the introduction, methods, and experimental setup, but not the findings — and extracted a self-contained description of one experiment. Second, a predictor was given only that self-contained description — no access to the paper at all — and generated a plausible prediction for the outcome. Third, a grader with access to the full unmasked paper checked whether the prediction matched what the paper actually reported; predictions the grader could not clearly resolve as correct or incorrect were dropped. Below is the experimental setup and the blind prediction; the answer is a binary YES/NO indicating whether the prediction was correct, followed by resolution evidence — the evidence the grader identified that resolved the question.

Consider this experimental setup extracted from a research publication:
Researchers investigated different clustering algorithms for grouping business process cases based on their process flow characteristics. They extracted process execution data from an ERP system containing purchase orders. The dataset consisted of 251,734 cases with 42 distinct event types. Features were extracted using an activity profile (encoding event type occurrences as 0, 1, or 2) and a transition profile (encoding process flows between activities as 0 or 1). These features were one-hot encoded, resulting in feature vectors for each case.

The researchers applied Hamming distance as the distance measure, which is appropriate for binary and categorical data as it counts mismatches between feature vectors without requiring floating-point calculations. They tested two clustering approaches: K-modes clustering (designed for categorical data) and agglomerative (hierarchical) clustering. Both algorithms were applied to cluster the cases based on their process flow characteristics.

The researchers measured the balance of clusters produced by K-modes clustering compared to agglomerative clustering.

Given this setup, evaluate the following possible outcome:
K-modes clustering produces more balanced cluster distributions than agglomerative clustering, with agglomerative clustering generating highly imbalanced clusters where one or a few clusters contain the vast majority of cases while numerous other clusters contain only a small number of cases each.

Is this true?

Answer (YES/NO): YES